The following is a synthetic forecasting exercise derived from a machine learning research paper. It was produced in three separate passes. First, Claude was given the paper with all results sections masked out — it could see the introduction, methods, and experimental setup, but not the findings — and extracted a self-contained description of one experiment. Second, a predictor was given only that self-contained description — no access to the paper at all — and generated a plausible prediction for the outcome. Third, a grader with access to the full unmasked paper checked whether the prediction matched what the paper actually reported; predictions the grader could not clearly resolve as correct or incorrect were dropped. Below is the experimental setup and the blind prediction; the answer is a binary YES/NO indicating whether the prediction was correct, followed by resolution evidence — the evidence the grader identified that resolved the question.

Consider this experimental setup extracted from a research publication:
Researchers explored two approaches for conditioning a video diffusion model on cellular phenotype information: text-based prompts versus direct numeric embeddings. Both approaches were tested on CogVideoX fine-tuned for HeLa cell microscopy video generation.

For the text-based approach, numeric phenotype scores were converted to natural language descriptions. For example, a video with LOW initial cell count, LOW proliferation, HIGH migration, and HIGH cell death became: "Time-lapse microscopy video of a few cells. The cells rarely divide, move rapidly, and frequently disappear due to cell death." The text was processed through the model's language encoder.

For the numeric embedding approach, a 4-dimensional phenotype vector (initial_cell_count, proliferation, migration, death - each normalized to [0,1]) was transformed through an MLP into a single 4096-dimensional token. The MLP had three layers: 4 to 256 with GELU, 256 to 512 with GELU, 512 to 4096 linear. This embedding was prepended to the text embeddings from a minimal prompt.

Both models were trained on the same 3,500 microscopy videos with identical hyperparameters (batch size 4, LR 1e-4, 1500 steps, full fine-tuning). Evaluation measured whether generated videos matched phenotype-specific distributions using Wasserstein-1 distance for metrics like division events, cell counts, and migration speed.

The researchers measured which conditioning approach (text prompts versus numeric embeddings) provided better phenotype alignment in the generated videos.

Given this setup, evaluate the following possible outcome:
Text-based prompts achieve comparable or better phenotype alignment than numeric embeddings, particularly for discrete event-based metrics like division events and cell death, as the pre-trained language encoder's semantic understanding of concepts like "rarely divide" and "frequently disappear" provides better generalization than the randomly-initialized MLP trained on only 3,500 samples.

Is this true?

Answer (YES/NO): NO